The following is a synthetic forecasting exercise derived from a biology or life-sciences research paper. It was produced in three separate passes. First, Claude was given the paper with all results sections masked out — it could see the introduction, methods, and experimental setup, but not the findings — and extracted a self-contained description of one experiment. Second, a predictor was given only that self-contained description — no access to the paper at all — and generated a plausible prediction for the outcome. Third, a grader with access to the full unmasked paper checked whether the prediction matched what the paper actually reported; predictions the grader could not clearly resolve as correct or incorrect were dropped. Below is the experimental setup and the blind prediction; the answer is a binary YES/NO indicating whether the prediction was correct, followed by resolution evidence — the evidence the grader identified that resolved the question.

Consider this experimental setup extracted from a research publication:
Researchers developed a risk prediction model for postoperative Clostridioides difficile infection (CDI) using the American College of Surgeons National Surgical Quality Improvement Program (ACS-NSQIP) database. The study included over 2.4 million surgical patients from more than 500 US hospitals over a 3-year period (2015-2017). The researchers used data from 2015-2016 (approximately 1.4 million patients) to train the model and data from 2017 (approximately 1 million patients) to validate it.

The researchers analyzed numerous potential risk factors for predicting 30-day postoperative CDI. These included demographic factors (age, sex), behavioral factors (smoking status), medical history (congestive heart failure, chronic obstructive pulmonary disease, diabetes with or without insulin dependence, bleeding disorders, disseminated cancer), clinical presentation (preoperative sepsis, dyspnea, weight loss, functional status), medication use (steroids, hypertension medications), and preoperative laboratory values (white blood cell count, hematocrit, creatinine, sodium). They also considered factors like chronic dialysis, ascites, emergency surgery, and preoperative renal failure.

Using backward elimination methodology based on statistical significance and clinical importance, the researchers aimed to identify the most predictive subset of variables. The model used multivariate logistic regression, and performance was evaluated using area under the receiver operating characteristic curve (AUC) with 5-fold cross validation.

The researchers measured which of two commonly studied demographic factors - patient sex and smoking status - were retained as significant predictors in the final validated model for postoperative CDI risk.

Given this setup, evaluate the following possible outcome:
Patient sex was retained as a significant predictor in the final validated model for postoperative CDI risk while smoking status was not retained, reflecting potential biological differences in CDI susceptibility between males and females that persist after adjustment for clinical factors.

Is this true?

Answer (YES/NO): NO